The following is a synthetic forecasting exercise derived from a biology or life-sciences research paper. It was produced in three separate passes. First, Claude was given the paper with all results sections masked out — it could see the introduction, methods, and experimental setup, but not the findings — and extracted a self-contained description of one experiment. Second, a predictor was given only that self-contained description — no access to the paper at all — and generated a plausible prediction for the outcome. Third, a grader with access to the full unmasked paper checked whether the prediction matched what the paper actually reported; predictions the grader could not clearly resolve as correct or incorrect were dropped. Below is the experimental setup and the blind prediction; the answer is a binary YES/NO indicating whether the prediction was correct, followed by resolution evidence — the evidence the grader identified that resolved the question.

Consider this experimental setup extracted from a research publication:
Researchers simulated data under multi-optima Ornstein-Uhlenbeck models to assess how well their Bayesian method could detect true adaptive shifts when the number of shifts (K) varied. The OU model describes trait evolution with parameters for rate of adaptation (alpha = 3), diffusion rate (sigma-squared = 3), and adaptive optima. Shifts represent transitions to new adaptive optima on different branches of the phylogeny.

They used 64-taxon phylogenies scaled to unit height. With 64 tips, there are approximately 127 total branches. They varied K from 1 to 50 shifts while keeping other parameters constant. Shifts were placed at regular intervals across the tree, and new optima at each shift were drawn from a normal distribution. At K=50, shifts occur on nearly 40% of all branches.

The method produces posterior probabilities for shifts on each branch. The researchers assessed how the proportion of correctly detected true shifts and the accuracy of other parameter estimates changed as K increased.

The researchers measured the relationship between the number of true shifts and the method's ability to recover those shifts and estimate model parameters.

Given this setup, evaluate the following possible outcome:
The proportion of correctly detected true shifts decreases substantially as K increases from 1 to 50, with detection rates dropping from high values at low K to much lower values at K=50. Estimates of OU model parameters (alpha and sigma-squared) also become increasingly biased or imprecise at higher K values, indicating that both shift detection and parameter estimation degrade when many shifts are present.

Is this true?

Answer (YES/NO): NO